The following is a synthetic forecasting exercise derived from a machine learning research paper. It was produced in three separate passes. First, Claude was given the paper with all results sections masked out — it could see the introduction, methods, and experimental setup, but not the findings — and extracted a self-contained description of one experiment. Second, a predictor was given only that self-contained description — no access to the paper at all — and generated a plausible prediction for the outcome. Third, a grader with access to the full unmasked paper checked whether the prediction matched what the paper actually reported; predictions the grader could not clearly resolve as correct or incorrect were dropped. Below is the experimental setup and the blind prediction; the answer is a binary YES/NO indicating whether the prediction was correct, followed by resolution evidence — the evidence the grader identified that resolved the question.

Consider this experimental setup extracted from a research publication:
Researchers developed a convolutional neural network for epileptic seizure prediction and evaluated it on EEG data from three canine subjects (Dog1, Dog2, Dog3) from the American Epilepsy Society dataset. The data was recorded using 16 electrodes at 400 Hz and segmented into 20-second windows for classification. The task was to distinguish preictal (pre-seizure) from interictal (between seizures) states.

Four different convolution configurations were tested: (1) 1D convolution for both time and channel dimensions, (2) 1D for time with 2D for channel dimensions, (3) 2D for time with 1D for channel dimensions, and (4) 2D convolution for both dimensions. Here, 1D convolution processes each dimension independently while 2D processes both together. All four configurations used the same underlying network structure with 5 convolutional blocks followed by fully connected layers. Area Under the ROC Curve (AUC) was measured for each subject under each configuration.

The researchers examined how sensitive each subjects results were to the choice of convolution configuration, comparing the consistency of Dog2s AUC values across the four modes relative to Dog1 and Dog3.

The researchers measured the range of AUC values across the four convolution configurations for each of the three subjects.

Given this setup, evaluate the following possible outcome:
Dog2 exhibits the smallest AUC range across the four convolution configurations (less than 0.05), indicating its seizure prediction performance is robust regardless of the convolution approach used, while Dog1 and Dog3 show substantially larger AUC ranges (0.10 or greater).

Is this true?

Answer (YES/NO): NO